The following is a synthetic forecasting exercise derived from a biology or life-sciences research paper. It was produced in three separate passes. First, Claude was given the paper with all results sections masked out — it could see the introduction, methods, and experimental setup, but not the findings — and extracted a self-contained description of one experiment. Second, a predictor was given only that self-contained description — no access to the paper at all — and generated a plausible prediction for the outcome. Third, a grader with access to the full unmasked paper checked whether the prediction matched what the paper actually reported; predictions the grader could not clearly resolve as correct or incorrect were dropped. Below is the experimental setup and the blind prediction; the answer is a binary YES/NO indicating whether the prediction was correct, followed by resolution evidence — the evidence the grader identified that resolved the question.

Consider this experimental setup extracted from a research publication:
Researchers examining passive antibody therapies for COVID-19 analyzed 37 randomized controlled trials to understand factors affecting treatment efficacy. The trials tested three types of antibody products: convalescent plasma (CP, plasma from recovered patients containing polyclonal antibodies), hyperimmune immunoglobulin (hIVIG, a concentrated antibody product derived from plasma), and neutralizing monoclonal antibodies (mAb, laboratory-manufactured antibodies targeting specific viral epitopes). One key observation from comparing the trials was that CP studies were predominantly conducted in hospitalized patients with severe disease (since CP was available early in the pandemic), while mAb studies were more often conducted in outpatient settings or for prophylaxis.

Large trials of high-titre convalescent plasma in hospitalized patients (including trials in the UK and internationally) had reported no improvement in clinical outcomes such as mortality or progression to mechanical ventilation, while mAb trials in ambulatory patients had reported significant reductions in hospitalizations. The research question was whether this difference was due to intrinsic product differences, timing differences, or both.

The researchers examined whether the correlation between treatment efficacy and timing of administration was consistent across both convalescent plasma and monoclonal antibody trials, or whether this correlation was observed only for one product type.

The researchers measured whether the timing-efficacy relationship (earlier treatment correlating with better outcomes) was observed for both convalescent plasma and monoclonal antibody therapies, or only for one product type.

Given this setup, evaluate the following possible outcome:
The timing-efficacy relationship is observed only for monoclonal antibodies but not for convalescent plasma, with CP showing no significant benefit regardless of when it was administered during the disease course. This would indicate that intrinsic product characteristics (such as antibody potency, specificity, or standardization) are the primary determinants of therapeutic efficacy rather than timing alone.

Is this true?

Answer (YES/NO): NO